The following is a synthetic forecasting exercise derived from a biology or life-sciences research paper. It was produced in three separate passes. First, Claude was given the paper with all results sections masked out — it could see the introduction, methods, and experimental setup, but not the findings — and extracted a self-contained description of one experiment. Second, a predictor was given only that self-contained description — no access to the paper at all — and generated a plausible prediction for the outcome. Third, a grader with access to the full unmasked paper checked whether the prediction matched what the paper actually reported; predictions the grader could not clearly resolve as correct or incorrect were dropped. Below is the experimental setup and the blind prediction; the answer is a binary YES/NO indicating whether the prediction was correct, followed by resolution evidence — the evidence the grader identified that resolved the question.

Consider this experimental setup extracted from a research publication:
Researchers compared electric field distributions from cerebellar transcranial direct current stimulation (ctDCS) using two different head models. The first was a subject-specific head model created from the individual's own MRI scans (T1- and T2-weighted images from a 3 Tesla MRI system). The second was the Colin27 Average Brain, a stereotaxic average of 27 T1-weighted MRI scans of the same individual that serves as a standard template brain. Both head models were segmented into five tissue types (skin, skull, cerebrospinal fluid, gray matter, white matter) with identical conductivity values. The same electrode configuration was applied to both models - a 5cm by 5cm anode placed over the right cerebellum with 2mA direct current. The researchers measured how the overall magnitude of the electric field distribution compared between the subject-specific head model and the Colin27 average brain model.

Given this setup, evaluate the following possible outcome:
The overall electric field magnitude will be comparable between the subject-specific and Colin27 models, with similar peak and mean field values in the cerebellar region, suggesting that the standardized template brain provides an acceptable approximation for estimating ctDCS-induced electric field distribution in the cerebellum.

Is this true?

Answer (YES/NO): NO